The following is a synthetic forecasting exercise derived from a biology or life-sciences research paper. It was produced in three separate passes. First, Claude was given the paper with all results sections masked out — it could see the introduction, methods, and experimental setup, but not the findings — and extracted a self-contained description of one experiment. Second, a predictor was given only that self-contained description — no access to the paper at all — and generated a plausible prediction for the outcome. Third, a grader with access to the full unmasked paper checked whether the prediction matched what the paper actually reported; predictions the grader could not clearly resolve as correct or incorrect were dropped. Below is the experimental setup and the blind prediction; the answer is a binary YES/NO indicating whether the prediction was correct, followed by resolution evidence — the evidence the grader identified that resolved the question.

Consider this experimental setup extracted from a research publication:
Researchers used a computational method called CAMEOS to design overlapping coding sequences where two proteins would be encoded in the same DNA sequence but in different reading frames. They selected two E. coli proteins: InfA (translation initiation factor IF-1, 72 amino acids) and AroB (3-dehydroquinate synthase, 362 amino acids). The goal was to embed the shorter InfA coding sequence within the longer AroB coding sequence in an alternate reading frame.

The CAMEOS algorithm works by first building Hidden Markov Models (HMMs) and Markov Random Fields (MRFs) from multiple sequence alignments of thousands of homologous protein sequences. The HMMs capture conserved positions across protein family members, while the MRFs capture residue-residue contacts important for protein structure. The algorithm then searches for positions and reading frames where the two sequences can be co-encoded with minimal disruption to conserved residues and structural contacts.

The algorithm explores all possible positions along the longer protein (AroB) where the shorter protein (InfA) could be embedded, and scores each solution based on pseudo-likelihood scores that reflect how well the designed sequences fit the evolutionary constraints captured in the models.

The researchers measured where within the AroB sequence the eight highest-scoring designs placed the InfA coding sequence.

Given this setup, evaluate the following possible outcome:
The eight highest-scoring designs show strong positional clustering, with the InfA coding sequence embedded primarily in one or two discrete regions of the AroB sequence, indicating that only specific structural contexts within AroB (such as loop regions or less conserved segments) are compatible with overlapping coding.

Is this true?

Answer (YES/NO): YES